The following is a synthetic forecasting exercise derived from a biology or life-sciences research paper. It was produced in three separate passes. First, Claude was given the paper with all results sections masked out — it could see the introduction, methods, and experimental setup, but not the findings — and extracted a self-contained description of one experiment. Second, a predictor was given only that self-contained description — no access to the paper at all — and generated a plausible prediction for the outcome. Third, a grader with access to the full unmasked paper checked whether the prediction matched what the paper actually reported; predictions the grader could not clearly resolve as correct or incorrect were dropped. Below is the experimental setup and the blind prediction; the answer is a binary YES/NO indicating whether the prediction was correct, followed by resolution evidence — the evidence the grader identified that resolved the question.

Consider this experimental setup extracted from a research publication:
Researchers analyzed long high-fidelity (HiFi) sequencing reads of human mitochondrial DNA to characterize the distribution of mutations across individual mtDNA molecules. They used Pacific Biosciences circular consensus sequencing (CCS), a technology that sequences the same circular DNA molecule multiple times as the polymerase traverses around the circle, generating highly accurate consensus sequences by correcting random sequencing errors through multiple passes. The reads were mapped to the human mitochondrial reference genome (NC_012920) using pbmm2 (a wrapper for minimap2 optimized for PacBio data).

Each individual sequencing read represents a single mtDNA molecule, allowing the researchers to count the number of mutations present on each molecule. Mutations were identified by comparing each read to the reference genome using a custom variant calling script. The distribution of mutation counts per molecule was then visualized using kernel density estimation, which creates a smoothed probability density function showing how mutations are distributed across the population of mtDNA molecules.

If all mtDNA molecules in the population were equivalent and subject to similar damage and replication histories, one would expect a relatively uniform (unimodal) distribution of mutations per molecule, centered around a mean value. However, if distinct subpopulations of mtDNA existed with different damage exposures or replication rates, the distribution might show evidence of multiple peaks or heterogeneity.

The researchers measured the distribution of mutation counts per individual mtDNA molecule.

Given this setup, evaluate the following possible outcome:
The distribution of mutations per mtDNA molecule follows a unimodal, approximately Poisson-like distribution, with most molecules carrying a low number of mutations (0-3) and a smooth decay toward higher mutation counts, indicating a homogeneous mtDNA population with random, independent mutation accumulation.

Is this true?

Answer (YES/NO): NO